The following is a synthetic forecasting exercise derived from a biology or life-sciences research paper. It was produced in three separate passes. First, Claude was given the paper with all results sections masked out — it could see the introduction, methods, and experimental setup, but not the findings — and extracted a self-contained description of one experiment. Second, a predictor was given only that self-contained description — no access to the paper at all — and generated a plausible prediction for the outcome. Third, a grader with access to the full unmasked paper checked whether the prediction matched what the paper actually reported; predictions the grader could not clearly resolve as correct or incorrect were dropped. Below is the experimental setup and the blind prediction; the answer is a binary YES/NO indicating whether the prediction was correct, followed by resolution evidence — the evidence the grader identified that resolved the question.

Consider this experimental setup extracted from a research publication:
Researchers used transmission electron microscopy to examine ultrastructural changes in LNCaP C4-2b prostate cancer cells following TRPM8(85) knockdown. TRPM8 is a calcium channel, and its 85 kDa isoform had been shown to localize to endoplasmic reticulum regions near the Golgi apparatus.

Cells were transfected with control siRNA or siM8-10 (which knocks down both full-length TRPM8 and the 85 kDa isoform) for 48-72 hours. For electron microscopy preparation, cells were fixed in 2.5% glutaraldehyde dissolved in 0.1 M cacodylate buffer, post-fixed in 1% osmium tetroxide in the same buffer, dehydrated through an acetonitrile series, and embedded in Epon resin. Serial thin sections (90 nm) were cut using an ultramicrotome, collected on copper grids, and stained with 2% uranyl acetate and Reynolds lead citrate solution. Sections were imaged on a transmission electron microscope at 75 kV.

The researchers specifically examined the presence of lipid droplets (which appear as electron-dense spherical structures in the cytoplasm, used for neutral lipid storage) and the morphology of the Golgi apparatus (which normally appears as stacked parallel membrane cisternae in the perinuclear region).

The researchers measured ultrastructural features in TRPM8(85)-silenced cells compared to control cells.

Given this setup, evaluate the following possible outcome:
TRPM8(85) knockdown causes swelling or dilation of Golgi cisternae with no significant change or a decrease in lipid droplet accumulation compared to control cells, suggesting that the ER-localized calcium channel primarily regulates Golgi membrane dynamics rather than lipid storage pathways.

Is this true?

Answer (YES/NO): NO